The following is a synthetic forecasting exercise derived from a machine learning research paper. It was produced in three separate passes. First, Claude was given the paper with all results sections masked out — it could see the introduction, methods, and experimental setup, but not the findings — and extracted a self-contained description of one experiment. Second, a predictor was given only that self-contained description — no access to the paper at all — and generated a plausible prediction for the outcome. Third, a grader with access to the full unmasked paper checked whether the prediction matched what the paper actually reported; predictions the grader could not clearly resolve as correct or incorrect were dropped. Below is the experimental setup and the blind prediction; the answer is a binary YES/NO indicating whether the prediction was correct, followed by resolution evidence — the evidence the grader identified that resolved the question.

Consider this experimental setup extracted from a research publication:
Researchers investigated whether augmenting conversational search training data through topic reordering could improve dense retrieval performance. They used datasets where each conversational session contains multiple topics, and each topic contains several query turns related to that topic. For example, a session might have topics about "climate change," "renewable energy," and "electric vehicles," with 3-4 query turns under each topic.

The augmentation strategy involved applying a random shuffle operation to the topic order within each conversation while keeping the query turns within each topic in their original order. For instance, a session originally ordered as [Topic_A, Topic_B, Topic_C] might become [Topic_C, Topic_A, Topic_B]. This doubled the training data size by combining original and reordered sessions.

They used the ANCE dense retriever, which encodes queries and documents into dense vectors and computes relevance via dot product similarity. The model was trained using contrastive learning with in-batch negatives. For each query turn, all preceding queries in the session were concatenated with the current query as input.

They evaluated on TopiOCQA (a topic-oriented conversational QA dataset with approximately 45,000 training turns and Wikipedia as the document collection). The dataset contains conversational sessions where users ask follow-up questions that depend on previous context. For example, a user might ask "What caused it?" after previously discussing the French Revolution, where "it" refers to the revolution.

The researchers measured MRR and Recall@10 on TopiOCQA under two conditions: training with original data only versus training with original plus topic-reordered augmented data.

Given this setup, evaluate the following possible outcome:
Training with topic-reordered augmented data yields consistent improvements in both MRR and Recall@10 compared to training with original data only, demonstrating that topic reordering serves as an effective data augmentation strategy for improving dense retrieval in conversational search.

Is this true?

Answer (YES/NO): YES